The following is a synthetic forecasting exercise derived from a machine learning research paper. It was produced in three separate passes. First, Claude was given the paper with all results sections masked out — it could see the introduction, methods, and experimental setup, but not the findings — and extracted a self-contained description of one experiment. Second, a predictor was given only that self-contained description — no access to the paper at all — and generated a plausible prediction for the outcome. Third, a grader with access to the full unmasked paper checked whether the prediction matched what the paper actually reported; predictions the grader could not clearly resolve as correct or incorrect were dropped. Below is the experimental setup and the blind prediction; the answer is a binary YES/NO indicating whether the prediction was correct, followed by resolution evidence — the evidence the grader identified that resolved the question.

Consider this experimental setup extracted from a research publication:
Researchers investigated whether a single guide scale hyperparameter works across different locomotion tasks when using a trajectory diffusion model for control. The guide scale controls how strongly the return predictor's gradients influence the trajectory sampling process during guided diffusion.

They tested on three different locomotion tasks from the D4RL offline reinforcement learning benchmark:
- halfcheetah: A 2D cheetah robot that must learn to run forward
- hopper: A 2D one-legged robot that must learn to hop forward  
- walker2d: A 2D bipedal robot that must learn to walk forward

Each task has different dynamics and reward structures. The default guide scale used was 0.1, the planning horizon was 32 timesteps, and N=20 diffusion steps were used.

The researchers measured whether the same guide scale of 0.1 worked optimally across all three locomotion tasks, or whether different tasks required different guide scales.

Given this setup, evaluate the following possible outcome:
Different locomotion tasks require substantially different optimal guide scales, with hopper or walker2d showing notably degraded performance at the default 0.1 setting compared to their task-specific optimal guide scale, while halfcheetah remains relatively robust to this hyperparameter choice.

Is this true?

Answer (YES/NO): YES